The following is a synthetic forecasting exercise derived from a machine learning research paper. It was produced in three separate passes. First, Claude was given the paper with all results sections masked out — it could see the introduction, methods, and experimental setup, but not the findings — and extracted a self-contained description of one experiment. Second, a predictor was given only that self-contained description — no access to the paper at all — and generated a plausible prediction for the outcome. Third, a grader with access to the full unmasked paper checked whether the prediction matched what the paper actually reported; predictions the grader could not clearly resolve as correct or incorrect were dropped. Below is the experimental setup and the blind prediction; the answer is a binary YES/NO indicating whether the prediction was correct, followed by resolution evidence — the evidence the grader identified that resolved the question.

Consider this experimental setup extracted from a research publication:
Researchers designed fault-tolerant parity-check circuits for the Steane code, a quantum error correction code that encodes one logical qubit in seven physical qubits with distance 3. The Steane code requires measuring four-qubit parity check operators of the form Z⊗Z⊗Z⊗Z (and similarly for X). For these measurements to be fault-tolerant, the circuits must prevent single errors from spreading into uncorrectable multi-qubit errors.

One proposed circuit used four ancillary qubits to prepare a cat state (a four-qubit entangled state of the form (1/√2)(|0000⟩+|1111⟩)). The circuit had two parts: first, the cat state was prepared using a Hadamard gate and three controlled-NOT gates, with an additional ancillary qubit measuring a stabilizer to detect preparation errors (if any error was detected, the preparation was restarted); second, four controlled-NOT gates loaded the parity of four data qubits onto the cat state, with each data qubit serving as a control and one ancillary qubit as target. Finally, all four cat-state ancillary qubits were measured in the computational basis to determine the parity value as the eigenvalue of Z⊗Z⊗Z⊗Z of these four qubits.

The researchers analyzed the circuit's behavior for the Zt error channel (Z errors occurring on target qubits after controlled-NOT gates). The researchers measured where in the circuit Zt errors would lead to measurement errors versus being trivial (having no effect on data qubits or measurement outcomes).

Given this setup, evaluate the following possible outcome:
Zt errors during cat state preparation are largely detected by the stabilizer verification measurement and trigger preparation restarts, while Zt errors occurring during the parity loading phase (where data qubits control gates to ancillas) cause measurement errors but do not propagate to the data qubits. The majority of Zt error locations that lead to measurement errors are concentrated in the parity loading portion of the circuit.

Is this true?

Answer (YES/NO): NO